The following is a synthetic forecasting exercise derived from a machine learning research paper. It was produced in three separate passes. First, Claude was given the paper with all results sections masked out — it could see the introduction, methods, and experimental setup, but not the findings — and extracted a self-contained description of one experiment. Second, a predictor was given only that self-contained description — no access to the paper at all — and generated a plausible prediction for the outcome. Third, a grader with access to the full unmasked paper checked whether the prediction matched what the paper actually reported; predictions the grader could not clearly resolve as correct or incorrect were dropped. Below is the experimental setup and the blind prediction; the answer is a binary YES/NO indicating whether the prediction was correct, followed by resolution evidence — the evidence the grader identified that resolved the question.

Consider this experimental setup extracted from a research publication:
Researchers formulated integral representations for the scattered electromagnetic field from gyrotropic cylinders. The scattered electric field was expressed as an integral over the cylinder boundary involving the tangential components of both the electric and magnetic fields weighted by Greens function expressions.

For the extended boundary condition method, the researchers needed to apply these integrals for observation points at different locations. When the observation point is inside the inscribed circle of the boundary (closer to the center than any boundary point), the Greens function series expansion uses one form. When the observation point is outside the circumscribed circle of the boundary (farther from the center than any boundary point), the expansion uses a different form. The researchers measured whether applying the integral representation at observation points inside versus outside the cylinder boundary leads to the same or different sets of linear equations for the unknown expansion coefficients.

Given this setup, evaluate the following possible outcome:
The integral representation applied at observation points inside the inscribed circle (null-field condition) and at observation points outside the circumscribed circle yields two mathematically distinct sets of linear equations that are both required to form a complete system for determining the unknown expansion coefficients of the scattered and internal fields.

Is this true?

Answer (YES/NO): YES